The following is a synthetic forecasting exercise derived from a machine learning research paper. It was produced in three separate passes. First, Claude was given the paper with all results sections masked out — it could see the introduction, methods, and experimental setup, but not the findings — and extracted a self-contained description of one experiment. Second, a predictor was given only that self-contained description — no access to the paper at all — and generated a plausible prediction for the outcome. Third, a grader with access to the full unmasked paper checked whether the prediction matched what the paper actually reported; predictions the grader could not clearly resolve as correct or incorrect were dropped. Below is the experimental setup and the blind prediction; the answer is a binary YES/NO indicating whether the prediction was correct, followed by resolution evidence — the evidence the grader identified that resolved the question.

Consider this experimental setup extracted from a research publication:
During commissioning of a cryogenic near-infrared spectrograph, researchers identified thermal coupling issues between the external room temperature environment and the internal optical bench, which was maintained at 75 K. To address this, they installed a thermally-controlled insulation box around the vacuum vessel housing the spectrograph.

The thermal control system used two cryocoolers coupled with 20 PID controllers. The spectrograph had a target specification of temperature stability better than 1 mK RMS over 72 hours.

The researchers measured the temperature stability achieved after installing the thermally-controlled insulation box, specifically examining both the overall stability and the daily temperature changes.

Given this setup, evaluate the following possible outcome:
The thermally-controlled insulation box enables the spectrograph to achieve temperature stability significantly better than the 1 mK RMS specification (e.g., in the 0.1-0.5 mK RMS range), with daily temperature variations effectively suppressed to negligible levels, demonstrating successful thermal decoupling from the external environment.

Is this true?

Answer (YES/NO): YES